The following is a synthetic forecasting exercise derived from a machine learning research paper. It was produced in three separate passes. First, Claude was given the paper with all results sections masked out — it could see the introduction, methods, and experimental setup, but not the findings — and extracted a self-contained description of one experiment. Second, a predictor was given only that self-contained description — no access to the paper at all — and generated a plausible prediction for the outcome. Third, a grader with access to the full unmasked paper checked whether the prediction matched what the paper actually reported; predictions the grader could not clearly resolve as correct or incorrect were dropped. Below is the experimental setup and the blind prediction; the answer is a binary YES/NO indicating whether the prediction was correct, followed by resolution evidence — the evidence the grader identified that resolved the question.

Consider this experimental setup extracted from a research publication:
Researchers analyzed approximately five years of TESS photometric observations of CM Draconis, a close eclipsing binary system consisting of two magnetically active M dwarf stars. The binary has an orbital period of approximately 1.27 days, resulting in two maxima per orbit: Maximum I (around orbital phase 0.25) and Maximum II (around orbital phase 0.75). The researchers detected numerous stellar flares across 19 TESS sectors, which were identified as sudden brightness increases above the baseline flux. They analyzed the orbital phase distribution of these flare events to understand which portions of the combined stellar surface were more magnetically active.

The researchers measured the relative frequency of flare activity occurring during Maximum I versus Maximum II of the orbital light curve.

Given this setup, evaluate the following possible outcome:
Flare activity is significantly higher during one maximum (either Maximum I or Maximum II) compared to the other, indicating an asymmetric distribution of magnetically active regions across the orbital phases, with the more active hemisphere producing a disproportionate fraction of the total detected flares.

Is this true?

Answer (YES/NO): YES